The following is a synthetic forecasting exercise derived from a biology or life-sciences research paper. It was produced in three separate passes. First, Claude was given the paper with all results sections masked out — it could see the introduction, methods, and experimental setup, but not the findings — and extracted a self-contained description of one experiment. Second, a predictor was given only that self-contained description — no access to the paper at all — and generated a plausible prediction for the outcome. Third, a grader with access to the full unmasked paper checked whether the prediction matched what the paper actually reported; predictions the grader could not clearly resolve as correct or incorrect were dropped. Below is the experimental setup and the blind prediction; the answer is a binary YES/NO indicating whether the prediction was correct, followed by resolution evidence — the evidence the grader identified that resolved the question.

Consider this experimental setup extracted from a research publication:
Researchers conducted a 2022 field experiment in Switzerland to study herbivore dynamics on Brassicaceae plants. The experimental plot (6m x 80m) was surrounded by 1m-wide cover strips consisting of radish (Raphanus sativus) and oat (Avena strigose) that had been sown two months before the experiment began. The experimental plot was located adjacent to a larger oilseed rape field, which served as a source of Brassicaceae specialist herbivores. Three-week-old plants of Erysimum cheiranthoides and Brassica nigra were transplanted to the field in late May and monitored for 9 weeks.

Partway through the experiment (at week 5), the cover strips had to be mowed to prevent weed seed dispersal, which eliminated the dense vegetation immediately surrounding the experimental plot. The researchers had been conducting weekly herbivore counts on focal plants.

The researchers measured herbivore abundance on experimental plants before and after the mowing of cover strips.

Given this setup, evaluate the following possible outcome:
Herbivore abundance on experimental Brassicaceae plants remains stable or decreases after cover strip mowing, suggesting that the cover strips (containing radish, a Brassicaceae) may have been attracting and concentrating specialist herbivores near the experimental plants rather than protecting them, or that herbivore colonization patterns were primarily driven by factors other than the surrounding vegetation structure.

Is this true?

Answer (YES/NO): YES